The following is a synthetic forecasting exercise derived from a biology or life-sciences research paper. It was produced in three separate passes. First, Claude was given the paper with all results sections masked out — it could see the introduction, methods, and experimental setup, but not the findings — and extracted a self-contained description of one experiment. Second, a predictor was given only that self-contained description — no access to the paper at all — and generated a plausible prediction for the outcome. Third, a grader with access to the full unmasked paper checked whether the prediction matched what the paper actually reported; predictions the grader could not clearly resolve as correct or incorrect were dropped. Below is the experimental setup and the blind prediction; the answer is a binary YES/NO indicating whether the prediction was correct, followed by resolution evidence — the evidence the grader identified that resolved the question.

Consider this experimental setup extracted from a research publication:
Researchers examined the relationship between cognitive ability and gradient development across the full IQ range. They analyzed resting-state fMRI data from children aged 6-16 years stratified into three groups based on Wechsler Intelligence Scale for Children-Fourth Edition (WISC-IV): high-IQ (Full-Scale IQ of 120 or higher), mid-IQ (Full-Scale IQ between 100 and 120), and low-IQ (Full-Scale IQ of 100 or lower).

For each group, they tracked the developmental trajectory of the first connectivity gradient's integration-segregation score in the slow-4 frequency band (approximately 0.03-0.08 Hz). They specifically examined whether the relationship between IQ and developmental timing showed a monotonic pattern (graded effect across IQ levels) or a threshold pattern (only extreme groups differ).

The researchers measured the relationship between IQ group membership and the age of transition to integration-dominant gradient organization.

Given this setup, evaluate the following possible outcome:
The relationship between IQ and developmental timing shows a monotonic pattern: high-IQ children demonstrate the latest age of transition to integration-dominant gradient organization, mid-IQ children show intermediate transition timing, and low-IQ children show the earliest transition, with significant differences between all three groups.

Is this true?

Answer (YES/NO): NO